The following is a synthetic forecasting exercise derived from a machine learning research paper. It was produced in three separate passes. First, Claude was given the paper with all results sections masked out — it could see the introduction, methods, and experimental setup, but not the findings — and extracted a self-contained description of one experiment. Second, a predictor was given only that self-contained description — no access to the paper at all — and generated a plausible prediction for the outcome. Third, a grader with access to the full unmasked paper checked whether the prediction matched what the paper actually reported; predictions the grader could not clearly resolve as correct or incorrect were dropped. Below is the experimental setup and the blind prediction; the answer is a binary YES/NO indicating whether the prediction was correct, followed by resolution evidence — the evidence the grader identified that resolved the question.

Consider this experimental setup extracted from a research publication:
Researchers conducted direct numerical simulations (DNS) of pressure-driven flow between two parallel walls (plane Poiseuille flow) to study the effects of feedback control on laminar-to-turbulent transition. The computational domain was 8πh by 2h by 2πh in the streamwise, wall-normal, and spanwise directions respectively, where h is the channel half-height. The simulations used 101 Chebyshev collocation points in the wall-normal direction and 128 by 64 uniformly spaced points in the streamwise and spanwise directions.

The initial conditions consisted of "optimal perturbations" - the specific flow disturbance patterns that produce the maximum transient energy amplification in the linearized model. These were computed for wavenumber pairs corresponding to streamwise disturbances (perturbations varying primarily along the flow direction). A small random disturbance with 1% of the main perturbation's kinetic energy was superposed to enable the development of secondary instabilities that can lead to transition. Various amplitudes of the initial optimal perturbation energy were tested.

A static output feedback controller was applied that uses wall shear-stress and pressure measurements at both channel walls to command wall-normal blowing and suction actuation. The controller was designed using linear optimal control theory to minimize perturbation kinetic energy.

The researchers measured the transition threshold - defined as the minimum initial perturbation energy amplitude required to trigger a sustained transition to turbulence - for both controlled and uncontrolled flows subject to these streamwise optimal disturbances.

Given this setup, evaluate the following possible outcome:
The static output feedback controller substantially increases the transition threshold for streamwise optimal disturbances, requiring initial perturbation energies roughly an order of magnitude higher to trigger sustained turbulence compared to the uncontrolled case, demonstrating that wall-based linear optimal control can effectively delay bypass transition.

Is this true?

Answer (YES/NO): YES